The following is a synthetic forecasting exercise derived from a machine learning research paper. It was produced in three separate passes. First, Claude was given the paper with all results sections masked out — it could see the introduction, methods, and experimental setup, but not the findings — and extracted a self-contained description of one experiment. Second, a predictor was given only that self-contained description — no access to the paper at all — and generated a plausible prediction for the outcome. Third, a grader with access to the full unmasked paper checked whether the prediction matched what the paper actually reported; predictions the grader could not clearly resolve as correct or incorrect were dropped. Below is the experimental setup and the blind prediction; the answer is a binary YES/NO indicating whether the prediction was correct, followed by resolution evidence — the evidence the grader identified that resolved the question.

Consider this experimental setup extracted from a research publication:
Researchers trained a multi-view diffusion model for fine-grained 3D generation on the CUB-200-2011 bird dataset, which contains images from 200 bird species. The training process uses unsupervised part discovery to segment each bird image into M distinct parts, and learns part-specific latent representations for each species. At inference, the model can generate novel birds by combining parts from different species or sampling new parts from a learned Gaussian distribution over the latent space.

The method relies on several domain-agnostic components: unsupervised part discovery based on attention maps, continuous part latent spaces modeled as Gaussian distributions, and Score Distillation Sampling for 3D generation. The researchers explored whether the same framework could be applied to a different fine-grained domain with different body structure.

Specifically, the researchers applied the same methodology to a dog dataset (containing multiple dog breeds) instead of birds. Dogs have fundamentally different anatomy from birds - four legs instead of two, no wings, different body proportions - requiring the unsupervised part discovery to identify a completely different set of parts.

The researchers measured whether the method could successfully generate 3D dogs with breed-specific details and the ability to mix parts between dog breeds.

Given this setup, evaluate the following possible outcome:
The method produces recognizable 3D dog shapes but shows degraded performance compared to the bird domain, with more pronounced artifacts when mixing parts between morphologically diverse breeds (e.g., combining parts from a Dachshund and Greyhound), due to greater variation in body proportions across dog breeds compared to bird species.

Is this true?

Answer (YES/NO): NO